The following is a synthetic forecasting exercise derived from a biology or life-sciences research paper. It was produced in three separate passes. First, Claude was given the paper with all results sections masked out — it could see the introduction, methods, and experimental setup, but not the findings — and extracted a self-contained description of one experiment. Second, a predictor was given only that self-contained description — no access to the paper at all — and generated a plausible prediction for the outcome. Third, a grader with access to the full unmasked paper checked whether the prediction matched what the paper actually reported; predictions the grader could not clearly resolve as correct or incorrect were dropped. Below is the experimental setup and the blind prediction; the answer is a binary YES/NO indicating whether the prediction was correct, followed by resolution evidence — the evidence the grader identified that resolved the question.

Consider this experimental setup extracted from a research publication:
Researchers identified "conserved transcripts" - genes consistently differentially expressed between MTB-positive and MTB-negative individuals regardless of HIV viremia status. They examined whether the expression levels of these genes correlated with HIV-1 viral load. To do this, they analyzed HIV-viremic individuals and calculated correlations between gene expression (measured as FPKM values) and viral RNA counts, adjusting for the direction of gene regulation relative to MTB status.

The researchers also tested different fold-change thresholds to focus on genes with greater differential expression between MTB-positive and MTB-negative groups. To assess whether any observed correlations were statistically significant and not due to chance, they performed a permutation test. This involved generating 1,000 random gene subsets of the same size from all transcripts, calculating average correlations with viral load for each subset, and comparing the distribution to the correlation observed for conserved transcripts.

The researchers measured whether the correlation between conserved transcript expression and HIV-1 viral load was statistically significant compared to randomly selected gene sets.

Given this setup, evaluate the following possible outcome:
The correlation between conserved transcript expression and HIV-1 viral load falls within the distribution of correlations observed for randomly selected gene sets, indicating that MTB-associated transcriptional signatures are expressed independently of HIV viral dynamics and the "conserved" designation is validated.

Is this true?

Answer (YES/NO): NO